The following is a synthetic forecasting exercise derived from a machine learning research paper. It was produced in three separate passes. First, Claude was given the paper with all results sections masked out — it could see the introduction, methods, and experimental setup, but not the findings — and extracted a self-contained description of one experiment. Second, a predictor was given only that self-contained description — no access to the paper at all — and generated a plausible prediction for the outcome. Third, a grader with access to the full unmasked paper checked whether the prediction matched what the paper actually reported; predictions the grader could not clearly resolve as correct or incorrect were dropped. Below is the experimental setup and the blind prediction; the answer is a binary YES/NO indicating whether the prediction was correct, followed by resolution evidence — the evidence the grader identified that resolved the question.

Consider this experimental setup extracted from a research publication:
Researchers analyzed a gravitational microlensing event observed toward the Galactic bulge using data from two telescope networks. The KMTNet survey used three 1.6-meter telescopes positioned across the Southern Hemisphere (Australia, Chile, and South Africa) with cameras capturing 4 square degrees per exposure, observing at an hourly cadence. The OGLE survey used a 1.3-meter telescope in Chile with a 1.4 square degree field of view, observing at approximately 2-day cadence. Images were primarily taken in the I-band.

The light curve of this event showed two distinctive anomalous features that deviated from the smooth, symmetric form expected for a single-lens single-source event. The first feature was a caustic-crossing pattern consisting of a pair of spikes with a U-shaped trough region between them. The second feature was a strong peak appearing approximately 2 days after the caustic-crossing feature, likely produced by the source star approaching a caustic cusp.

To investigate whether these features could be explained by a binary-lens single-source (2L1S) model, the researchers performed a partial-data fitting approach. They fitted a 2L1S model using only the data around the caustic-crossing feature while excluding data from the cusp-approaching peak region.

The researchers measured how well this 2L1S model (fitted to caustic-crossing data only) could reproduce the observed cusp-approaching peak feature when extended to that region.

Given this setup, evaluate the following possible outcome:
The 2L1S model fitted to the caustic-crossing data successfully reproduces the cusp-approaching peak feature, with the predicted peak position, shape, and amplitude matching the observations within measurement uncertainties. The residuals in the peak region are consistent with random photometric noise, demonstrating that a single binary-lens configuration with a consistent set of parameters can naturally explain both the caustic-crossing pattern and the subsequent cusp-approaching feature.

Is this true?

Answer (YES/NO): NO